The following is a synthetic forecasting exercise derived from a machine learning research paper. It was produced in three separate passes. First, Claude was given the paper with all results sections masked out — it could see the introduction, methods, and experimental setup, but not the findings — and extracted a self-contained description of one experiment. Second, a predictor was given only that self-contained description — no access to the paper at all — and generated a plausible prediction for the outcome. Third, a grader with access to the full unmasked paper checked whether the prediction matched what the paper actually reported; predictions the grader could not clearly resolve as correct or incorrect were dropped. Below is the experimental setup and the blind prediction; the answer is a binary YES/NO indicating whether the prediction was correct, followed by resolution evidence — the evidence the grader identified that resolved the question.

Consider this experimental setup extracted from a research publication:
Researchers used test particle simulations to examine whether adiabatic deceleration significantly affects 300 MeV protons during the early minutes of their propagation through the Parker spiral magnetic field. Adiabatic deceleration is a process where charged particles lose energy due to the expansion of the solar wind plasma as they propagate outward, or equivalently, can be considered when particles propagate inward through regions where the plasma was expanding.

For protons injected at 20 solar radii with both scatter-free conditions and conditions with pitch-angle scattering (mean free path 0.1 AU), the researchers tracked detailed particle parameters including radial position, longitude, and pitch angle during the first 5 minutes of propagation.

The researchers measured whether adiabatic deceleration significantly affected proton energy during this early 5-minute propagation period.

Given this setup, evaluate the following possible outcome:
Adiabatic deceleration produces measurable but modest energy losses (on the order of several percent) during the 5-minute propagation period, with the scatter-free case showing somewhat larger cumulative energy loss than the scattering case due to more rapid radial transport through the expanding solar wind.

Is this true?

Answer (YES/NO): NO